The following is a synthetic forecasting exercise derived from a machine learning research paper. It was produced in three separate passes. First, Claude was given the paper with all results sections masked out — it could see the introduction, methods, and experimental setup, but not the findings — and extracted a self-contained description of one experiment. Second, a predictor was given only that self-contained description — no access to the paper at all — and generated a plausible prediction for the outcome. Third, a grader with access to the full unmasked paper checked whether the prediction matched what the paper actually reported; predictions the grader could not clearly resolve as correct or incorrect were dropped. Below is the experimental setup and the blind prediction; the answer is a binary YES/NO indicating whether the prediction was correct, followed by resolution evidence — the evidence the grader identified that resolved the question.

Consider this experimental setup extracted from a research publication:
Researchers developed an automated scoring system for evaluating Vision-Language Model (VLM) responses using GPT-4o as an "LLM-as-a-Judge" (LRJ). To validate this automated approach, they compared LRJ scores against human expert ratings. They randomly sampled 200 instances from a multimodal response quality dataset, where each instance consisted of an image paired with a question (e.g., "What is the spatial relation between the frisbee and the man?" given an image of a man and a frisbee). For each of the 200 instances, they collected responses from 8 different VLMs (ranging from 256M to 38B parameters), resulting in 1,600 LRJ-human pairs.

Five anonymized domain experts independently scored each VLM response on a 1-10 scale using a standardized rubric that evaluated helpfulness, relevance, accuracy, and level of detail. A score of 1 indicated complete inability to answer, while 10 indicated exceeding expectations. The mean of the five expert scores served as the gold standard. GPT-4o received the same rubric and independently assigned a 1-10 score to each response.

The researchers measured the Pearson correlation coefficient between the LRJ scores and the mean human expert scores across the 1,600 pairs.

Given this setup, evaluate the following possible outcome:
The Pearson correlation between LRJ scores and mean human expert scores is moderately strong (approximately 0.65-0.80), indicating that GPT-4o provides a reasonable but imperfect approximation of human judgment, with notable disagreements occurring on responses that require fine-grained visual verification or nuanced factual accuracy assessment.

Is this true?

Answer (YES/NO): NO